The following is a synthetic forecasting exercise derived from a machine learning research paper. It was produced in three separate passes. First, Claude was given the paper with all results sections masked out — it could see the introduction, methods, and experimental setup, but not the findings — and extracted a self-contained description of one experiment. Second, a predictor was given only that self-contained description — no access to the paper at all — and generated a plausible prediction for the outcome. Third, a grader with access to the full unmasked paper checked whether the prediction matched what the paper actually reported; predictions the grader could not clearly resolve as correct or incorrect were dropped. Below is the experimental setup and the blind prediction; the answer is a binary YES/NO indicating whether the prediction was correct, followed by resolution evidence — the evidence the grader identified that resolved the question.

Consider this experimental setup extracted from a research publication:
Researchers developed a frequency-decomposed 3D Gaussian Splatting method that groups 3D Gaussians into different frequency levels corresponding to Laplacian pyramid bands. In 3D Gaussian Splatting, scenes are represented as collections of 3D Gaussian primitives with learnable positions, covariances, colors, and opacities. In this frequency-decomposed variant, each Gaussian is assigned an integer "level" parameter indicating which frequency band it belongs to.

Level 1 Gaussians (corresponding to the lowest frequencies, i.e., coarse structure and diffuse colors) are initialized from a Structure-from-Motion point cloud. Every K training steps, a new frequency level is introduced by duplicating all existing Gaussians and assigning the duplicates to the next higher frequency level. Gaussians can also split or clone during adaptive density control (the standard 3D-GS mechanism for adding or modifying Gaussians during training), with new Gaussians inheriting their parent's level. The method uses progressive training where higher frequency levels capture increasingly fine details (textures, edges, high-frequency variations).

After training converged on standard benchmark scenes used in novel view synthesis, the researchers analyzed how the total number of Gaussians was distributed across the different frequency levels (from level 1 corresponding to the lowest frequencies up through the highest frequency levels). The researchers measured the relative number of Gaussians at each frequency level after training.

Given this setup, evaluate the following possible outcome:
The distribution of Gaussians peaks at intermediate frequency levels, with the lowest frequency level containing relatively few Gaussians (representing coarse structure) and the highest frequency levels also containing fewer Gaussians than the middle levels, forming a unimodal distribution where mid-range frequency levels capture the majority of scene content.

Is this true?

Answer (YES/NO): NO